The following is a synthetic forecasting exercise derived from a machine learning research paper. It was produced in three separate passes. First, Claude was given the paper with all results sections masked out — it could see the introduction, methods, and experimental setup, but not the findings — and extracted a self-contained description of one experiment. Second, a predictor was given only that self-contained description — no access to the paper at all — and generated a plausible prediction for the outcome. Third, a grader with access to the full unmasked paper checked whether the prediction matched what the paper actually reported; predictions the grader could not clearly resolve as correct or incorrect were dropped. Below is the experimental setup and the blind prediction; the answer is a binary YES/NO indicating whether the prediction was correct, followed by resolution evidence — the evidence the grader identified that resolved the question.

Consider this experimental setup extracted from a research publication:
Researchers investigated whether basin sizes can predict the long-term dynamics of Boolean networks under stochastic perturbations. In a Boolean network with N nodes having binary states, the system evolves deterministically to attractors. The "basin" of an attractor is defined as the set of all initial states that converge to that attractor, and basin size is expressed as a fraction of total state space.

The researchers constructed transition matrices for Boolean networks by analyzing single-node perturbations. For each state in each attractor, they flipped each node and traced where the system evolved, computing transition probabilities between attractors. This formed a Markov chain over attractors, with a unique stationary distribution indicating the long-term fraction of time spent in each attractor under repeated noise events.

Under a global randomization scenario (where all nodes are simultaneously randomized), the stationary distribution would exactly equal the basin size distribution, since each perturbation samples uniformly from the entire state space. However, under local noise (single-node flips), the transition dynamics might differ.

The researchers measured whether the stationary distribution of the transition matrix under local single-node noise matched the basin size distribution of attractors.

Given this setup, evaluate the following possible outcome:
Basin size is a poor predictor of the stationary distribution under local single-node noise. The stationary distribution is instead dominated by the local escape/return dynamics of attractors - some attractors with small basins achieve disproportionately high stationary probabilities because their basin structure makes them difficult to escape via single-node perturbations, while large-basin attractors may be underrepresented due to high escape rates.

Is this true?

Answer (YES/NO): NO